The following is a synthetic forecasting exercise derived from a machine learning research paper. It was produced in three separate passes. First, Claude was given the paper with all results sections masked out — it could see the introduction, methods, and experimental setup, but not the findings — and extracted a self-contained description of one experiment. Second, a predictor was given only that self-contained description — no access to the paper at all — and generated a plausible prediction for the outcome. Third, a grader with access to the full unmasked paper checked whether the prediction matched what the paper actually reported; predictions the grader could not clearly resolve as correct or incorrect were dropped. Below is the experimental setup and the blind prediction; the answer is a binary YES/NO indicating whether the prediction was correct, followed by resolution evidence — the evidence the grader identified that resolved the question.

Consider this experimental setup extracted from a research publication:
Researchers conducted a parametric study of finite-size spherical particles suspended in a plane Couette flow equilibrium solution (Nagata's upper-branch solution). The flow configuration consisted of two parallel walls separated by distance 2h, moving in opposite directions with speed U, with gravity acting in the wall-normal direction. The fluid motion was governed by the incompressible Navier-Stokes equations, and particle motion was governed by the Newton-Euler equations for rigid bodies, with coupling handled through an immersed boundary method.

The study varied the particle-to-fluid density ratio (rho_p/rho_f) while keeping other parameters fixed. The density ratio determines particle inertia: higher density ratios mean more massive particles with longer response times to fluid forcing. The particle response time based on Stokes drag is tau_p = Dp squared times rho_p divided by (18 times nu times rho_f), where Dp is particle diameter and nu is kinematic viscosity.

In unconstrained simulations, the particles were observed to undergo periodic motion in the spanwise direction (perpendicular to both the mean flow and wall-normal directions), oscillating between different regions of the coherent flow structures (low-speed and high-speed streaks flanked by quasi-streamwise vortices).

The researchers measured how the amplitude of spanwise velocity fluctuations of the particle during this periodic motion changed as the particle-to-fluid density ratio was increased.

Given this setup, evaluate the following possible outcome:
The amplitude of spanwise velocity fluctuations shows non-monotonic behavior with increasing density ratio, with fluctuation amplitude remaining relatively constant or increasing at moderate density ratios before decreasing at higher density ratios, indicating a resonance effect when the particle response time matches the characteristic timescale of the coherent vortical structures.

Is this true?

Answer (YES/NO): NO